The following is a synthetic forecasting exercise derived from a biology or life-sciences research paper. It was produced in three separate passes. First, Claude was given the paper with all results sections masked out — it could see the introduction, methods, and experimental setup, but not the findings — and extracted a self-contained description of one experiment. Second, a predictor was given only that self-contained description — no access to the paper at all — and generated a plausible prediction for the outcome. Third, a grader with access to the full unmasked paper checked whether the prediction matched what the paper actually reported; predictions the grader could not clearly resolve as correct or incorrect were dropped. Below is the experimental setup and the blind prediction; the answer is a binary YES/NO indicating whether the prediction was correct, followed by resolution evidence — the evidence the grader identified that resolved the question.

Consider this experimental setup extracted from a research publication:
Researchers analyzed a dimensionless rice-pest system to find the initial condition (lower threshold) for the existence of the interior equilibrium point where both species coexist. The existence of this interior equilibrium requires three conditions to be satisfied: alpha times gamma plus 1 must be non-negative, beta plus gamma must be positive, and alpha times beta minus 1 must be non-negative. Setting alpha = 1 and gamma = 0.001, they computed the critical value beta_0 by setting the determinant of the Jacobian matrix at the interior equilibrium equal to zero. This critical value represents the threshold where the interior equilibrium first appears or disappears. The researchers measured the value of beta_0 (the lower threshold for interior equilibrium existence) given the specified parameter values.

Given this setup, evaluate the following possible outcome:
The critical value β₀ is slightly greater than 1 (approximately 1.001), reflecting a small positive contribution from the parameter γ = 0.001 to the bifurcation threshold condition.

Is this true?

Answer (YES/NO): NO